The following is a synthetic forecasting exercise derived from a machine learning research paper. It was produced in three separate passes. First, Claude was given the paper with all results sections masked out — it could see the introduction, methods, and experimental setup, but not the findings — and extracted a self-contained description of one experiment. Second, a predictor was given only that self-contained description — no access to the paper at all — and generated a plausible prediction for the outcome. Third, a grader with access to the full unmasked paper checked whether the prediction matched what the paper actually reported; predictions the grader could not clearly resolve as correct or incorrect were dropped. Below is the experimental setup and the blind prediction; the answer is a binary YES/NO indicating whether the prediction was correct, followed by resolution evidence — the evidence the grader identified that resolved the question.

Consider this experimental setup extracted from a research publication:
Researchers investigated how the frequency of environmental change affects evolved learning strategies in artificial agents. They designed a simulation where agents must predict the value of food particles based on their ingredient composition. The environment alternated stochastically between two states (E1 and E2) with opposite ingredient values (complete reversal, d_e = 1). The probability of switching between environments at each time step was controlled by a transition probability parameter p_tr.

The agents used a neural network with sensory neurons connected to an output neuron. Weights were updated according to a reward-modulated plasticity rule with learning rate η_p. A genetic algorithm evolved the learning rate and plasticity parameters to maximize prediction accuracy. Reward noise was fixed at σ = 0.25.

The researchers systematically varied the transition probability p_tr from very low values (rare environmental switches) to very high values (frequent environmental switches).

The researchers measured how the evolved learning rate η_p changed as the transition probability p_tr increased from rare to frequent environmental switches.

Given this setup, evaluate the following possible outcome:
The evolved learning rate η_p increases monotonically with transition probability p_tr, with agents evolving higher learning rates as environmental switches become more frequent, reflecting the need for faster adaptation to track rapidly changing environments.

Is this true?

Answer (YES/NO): NO